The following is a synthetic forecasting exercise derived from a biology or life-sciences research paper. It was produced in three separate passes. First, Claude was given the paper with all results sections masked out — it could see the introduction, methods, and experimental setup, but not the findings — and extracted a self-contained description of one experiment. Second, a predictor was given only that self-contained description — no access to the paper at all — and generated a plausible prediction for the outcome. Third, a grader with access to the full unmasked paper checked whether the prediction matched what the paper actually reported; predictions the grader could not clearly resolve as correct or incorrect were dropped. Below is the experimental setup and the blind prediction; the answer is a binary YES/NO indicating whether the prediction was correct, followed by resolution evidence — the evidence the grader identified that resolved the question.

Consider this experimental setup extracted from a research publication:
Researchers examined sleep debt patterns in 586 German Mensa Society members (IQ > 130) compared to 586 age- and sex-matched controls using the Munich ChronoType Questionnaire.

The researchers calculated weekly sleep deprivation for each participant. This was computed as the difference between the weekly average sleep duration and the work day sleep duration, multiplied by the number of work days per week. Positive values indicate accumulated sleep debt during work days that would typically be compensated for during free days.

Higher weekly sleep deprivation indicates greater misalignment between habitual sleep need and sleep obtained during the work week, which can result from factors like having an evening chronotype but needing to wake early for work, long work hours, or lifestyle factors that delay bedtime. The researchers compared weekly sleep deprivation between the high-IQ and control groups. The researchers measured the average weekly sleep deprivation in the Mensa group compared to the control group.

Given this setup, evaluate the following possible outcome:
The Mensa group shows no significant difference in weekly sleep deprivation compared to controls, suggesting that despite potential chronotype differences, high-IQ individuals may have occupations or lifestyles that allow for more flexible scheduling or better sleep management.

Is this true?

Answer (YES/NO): NO